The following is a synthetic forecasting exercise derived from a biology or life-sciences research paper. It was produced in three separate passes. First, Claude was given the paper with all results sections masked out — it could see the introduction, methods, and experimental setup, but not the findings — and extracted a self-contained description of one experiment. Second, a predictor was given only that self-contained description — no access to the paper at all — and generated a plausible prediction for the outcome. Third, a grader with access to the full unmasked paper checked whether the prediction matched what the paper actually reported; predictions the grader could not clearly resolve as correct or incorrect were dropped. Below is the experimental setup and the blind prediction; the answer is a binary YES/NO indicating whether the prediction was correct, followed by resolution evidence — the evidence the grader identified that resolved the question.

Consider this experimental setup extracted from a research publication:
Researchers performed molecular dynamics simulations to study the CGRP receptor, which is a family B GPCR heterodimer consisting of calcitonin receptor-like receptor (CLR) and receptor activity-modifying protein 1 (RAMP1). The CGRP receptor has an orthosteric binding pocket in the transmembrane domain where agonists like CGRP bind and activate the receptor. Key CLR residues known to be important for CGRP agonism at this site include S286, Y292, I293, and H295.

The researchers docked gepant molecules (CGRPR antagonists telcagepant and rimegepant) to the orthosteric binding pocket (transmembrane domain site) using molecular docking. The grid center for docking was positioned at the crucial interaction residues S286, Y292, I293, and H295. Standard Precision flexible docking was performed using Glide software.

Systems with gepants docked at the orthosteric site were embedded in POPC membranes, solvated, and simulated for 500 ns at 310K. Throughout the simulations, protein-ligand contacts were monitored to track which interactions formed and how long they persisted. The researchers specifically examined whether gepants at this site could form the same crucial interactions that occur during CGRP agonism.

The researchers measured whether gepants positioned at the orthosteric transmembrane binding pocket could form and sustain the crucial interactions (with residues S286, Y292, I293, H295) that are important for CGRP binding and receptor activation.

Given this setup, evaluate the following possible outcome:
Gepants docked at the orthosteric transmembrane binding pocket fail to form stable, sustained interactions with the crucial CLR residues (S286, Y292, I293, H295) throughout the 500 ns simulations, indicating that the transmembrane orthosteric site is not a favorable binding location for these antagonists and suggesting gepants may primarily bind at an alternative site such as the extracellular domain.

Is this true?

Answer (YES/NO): YES